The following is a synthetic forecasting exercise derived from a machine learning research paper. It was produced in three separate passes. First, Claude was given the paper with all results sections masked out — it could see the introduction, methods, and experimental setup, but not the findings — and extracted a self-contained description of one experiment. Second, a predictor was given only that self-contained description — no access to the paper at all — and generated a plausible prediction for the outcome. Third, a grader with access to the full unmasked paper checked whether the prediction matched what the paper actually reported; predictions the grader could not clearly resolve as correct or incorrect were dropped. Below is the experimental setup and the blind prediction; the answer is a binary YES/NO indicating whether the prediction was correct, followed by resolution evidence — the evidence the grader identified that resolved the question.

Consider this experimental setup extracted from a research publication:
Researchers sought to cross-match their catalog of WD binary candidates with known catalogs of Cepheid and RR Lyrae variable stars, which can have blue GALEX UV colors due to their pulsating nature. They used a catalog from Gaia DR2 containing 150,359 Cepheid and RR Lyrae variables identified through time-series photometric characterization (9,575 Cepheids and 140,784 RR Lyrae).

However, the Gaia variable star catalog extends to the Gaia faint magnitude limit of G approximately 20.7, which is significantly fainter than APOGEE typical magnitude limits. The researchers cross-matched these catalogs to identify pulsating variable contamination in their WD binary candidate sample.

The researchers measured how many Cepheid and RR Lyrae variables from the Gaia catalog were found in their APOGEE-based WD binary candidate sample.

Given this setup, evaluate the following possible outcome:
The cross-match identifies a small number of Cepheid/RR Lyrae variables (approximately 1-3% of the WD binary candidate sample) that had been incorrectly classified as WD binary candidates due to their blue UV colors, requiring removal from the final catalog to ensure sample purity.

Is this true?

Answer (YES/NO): NO